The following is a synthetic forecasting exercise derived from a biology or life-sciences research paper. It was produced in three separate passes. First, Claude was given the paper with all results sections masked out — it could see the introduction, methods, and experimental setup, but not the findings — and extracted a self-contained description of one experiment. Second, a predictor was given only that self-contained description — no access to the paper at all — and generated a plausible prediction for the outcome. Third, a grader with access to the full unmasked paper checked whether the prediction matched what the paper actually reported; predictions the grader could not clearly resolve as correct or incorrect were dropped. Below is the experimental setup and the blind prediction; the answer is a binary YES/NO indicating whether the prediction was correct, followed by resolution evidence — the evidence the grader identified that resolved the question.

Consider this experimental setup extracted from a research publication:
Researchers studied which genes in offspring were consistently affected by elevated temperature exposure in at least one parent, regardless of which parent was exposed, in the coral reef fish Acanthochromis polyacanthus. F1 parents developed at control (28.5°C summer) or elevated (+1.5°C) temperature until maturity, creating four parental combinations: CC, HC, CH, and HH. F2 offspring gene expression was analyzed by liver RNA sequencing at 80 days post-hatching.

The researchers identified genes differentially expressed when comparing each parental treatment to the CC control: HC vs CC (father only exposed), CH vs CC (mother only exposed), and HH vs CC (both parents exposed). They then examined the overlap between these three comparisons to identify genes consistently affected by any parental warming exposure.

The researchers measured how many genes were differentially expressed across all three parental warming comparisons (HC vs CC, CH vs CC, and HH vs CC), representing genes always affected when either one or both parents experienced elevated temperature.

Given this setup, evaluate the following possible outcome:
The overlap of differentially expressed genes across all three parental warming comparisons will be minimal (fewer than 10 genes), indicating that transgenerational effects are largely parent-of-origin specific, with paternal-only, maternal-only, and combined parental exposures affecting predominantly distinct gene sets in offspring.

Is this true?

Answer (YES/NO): NO